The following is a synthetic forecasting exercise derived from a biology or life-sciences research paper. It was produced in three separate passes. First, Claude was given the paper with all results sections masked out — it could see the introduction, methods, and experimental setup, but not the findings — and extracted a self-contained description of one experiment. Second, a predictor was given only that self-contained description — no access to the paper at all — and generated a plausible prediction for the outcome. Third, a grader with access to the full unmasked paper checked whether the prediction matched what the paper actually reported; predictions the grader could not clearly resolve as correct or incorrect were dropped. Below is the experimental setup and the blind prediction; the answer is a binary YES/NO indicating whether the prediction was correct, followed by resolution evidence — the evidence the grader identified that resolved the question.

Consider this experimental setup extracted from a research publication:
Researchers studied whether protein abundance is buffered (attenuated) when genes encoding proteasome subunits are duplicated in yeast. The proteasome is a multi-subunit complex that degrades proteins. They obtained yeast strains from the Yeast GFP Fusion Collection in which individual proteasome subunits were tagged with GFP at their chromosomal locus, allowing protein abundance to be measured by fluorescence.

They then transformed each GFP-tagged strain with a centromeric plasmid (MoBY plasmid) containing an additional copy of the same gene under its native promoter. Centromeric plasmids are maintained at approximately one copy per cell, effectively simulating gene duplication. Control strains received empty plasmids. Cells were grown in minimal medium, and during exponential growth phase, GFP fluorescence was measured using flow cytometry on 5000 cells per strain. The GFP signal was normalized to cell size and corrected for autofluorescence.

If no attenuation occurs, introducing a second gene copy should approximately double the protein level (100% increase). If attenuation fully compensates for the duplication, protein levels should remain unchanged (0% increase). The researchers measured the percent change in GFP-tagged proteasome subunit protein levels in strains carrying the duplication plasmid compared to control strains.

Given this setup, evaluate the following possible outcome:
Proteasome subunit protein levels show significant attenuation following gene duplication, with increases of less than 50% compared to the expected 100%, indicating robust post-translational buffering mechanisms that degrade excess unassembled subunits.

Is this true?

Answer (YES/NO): NO